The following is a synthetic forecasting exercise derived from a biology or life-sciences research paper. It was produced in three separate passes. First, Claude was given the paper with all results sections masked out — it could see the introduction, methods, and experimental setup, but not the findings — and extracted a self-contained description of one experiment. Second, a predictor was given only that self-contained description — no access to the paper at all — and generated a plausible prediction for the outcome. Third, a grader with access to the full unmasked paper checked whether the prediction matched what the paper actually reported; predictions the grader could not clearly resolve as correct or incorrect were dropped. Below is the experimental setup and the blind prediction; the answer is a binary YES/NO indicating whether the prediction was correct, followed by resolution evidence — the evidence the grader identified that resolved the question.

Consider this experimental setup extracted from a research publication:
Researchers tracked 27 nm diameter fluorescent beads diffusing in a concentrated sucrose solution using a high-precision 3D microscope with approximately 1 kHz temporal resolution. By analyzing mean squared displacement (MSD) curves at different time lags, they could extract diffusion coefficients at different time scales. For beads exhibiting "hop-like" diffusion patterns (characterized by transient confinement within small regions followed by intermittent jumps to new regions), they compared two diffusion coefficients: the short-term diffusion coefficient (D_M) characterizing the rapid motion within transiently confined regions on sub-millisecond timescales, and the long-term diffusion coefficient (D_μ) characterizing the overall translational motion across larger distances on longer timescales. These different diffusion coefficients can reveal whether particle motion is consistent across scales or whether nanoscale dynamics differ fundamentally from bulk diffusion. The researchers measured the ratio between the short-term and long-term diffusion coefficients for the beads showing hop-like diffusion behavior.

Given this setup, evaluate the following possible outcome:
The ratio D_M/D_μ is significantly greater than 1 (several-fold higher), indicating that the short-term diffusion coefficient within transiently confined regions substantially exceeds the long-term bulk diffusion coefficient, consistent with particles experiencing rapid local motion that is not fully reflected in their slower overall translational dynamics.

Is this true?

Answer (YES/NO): YES